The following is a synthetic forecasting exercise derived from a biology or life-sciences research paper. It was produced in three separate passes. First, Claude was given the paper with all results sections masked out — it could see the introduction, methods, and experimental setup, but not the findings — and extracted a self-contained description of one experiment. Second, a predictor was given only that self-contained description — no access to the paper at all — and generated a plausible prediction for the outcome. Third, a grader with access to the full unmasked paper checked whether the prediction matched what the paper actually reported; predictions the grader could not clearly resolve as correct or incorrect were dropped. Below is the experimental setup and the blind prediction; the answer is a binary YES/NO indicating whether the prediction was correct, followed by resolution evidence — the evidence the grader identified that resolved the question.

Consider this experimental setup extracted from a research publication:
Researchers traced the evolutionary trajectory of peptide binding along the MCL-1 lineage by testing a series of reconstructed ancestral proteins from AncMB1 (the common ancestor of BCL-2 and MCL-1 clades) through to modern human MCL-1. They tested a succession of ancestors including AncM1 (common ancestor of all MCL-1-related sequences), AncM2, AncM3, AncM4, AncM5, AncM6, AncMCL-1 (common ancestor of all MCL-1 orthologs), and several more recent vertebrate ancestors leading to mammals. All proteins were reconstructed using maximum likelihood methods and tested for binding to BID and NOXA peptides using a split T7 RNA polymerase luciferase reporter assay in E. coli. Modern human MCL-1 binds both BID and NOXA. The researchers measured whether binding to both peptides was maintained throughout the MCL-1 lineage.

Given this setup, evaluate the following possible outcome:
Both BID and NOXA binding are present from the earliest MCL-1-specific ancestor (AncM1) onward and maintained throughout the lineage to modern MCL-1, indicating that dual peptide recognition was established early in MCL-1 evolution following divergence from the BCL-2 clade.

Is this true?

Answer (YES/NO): NO